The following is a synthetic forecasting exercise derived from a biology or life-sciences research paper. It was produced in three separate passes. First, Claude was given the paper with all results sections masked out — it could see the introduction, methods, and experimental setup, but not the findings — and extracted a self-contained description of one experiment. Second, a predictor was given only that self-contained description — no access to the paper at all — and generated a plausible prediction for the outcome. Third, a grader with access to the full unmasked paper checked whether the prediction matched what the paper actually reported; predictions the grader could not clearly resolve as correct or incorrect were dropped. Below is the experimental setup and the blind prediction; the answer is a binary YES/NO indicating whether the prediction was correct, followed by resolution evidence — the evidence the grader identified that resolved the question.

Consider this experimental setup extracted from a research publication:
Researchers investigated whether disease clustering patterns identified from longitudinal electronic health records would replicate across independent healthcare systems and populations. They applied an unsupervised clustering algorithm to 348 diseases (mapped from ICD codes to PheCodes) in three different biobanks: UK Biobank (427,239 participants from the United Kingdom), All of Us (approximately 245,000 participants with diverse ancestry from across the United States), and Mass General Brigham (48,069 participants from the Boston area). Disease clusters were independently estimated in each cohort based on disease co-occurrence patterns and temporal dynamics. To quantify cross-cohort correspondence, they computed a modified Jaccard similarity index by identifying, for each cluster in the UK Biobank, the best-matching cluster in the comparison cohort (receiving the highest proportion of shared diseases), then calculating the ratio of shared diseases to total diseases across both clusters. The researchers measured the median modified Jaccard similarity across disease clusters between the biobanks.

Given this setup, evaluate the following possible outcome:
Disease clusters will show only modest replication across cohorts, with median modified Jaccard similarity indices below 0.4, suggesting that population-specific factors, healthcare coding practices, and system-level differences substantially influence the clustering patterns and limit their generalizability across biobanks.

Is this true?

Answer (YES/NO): NO